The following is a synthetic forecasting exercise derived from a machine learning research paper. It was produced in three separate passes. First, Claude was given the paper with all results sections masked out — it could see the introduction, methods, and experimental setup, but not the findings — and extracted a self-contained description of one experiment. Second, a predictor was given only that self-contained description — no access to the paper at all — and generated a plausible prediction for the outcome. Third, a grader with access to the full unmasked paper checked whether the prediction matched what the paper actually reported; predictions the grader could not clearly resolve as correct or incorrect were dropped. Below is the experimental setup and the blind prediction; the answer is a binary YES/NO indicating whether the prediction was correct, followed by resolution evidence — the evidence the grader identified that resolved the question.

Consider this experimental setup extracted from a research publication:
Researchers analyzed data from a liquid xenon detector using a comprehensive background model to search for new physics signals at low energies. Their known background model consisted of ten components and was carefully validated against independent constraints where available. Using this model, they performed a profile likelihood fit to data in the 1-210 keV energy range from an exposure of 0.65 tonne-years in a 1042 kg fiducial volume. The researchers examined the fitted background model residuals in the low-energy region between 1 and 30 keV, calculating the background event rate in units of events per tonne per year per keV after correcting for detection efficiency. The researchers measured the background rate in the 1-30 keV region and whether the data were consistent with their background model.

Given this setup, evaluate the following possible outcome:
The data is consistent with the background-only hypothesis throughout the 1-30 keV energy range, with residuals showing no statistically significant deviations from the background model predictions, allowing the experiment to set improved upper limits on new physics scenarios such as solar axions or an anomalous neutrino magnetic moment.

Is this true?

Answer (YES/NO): NO